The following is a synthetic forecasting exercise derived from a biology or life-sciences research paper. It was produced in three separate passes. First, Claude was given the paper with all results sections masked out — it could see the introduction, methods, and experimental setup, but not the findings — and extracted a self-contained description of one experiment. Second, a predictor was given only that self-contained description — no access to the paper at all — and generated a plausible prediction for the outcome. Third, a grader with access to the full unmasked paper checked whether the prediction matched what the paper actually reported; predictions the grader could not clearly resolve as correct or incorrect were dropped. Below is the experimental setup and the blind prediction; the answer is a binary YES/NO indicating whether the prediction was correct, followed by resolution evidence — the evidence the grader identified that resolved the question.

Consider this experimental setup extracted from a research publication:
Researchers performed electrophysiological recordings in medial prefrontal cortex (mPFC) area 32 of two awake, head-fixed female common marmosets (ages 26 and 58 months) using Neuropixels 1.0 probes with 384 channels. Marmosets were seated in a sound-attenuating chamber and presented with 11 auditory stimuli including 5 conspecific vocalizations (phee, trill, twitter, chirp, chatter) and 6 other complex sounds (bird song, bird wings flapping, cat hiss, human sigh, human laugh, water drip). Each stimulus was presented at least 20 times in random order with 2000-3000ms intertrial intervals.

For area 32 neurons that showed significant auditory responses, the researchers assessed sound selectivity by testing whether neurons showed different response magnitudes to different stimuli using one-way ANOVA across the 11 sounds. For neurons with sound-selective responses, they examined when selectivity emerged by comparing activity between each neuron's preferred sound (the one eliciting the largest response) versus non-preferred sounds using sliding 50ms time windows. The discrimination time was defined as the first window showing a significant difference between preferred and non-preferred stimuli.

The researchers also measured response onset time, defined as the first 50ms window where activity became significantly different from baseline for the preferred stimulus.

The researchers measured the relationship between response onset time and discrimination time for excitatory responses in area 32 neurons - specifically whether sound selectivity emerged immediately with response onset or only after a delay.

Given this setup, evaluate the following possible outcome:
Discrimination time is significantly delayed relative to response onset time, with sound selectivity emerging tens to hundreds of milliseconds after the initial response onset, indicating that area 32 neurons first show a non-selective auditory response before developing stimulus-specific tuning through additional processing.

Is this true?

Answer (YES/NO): NO